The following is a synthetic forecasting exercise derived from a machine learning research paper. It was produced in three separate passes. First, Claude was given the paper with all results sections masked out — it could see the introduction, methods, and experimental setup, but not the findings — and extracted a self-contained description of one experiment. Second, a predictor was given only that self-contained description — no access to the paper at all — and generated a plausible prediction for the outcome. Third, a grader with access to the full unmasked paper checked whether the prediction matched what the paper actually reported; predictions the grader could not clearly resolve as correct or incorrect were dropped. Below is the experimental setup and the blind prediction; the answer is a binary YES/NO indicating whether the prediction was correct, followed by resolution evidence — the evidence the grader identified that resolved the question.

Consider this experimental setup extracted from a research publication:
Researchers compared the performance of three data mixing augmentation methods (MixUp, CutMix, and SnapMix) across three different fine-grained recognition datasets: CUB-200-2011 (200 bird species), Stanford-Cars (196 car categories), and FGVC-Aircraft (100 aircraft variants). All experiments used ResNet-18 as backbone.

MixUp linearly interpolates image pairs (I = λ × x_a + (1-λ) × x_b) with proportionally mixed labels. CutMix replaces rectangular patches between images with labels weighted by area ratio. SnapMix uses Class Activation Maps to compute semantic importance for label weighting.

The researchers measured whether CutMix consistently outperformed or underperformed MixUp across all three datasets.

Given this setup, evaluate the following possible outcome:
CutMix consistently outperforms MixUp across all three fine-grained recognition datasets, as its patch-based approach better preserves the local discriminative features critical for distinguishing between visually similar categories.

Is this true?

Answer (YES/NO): NO